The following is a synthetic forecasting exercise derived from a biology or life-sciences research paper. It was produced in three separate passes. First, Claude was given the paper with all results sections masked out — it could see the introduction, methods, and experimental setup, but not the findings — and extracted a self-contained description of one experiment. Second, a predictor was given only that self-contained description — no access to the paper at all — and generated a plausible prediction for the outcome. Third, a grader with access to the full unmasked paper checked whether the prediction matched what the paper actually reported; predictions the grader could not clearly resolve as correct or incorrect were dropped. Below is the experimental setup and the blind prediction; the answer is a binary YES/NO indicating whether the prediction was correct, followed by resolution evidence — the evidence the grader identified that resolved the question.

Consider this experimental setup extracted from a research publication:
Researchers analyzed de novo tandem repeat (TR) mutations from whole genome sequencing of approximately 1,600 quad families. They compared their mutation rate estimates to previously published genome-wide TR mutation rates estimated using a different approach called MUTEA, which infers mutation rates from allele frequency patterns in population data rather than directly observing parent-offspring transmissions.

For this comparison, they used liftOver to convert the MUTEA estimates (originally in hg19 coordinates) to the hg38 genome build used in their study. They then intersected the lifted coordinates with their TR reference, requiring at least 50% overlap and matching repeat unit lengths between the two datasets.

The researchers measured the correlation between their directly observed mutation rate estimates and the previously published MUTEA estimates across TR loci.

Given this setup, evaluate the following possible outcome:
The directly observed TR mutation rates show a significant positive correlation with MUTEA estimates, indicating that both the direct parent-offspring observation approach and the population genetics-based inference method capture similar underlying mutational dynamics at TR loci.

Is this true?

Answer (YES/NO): YES